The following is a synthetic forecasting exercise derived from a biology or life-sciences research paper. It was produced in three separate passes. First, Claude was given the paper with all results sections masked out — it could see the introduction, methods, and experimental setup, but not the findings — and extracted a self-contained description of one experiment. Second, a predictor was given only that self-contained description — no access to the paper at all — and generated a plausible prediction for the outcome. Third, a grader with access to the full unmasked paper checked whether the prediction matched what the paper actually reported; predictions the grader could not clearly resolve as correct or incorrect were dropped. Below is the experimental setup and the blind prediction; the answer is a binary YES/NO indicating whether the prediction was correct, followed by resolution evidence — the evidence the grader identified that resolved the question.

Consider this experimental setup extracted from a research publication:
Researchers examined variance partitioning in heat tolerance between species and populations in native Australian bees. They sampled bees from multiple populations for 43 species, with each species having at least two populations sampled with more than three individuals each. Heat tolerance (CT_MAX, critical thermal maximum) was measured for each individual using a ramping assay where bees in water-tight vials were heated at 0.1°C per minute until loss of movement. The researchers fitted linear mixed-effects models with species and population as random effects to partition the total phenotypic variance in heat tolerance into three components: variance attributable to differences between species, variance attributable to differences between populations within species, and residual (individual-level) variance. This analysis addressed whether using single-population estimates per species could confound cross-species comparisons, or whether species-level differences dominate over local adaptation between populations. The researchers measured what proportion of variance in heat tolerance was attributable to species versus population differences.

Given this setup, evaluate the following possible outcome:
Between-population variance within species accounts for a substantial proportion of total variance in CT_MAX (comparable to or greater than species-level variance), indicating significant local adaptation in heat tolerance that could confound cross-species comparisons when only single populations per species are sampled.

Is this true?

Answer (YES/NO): NO